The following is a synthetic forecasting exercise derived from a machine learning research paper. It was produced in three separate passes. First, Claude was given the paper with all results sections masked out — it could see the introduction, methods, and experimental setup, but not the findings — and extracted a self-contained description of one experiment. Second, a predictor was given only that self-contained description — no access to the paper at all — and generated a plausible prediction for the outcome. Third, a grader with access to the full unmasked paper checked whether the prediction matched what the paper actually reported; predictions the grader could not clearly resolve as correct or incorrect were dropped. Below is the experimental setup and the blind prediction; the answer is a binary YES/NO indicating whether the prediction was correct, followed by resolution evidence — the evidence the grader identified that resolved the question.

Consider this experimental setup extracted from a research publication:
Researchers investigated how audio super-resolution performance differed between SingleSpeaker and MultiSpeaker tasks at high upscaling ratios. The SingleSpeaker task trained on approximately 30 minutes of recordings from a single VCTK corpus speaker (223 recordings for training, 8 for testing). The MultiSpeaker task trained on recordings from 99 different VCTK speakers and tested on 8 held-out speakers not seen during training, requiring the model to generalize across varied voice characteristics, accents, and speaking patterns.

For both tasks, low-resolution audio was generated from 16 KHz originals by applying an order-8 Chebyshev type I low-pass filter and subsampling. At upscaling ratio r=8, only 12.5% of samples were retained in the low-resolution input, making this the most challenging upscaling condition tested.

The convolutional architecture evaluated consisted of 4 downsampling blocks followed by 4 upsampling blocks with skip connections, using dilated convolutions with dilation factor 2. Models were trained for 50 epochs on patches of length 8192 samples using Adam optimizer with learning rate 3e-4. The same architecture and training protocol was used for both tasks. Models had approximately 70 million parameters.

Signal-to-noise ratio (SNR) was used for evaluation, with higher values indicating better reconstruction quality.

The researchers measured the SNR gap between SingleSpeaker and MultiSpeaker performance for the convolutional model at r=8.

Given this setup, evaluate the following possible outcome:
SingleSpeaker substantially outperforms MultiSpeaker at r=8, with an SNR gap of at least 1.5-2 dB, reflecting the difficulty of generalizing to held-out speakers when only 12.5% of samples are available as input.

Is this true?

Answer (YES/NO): YES